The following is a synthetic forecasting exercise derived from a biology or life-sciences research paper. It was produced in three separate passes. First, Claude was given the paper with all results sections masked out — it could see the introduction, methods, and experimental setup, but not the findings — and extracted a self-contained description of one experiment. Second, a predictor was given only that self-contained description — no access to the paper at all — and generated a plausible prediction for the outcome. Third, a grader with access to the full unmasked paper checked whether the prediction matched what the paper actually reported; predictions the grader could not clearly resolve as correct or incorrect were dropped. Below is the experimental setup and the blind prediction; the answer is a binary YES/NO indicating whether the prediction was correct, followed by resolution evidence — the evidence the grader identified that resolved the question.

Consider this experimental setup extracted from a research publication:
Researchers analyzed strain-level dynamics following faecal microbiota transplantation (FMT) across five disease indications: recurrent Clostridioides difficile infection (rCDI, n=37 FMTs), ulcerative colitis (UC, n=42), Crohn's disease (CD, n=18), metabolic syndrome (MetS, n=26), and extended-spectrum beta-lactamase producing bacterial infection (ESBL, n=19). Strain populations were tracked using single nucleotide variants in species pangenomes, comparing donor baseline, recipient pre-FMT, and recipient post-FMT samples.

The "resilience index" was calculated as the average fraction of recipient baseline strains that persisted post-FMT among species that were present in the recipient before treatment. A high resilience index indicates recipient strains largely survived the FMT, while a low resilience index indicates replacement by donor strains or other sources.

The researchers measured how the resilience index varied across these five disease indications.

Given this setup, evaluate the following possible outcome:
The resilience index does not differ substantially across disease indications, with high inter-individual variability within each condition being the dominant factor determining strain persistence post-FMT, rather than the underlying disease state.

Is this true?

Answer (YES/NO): NO